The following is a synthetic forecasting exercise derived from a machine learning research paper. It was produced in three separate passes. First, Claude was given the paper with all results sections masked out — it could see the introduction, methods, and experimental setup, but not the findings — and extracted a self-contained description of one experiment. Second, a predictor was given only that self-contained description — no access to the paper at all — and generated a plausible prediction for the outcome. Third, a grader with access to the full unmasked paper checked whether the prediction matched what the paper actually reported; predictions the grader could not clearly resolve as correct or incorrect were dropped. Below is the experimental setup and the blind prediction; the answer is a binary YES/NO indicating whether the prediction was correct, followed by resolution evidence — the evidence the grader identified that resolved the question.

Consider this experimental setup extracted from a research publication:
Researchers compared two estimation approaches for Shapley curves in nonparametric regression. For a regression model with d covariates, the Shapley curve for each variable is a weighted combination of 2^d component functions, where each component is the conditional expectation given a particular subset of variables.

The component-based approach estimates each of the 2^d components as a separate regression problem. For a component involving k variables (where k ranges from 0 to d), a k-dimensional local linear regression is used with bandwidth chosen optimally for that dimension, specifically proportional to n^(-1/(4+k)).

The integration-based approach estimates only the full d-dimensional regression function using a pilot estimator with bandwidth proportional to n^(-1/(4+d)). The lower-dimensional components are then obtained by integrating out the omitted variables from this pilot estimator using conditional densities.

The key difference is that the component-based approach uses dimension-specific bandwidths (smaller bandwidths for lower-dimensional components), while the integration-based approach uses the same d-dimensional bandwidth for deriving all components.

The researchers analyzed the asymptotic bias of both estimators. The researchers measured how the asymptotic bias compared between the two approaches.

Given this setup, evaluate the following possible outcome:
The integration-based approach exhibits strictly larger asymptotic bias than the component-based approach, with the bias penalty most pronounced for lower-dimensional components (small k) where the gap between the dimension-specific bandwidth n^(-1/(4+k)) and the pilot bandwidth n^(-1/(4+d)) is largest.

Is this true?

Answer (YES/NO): YES